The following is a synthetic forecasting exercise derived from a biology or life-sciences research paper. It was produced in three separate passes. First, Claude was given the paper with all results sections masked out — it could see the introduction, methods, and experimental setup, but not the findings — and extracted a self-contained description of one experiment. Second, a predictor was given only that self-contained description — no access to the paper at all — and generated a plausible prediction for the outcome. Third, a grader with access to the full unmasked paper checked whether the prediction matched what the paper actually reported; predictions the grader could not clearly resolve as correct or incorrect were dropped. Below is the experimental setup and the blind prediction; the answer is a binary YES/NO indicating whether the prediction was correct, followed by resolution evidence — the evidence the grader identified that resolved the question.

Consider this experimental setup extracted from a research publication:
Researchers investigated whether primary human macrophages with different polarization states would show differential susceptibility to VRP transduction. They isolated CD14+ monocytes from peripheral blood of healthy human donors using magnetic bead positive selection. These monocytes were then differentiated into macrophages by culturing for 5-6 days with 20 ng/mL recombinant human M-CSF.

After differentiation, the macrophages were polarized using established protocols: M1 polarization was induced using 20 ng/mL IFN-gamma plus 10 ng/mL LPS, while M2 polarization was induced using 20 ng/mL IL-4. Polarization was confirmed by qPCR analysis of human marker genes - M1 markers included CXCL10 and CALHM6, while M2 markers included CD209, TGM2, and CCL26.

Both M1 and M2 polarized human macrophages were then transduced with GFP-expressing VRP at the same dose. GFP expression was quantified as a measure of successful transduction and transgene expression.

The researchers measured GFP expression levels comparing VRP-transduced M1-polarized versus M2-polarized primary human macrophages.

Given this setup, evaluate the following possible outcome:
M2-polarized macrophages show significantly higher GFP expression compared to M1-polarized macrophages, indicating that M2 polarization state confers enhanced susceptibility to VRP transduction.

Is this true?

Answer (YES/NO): YES